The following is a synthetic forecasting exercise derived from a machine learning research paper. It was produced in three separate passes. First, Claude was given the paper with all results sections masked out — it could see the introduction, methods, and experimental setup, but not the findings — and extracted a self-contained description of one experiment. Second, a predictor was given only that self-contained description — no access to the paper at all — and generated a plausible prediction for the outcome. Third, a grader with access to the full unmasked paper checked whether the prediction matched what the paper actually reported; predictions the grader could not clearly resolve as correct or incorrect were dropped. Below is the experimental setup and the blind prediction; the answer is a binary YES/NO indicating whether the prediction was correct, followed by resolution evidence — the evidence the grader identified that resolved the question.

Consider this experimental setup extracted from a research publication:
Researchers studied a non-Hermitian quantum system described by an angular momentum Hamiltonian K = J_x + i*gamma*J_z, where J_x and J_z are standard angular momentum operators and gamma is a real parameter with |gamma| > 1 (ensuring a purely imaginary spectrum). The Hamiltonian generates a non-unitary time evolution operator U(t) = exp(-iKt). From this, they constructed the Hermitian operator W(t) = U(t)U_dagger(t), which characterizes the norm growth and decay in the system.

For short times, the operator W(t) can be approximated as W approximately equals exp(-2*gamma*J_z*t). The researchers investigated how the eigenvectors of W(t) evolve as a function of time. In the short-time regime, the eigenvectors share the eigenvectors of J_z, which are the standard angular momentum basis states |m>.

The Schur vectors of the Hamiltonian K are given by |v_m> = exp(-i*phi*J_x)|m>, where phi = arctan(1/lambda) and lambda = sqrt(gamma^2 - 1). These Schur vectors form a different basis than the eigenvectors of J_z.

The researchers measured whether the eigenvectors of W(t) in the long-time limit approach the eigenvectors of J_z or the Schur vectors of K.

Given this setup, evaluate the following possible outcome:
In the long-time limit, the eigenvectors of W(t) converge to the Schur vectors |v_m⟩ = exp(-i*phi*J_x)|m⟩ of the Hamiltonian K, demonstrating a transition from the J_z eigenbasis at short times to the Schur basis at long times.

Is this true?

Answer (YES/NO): YES